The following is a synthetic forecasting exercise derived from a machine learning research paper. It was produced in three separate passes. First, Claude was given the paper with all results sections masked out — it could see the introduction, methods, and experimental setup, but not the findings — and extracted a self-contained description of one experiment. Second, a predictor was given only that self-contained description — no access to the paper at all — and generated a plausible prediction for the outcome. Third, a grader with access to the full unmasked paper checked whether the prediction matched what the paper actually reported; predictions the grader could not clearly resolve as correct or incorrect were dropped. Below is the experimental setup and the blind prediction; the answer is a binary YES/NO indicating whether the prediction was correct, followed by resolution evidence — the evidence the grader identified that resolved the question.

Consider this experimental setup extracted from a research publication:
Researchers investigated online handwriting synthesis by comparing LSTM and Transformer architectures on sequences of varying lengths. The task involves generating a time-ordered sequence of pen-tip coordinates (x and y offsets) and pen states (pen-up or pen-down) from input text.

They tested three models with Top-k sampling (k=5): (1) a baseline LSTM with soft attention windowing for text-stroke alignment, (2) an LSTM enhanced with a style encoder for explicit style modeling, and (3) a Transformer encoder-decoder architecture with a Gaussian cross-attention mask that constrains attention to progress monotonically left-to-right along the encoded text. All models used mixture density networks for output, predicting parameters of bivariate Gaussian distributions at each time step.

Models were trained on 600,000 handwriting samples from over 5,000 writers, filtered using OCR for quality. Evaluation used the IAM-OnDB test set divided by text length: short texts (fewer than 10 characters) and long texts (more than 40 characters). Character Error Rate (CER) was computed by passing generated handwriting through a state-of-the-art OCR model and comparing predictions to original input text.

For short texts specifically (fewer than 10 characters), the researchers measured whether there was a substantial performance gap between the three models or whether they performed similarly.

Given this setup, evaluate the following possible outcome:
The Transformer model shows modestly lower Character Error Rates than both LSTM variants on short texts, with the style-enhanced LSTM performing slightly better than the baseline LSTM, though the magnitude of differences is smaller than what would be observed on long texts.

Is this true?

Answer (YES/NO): YES